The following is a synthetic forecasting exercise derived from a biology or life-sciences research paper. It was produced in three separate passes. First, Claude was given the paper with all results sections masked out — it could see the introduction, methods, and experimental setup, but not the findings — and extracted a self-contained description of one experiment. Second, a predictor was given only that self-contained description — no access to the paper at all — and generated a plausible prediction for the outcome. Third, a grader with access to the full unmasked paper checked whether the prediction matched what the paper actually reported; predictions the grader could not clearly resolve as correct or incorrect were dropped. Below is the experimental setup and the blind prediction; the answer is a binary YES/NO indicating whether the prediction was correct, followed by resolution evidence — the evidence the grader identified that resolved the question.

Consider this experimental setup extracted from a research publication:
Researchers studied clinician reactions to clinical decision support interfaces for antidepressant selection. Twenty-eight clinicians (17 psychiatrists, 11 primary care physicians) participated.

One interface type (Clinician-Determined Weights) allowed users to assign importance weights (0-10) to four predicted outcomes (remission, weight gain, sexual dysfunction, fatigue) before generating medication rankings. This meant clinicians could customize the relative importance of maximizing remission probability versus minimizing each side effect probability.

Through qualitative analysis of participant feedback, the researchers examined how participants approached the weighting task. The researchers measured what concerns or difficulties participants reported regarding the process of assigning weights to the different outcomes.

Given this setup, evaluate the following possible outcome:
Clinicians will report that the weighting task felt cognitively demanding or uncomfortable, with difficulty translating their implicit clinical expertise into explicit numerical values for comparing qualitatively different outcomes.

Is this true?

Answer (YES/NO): NO